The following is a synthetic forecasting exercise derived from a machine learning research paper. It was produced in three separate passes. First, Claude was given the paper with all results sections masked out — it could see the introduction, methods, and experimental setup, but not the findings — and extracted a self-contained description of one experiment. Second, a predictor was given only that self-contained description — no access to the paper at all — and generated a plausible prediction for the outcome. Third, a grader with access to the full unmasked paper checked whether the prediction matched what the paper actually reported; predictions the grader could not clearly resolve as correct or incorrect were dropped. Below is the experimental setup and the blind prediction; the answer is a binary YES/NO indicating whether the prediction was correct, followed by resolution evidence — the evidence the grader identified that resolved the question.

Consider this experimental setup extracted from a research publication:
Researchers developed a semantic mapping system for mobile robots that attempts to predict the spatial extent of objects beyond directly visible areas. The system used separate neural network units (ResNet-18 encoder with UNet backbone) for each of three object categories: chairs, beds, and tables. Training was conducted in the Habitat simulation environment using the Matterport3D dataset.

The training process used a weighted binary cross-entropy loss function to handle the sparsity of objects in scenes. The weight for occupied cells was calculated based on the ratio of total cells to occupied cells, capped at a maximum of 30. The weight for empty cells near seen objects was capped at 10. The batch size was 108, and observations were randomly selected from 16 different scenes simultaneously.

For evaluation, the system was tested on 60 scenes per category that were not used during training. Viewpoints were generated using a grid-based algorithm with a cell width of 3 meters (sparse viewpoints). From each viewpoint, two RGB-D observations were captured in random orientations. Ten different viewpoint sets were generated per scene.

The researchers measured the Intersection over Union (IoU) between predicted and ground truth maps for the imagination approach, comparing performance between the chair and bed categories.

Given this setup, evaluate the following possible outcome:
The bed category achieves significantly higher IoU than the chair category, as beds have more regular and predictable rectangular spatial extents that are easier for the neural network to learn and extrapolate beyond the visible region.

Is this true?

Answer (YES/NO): YES